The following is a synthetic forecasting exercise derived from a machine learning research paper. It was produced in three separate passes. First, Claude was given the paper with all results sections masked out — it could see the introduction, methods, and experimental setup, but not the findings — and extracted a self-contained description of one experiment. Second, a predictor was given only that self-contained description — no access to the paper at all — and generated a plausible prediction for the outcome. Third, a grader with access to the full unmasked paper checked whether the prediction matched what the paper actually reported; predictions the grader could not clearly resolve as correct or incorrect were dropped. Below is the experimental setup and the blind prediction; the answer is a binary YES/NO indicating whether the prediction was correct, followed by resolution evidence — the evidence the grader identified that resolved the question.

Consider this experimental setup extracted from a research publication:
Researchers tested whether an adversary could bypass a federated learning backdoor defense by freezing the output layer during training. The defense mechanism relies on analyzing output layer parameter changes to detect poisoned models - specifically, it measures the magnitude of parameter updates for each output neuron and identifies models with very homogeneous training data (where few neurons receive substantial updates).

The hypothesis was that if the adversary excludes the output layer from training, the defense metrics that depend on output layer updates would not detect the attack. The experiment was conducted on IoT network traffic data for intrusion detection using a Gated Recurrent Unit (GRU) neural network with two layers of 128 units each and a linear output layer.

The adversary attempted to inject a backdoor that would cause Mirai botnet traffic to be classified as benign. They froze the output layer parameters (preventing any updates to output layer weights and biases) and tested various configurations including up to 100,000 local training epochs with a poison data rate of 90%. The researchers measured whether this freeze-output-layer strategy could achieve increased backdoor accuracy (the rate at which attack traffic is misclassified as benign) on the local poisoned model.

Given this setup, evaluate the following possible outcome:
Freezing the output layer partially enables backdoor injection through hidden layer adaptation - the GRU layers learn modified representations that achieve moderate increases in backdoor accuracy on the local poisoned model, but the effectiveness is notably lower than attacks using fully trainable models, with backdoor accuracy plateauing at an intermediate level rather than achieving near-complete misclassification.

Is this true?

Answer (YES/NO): NO